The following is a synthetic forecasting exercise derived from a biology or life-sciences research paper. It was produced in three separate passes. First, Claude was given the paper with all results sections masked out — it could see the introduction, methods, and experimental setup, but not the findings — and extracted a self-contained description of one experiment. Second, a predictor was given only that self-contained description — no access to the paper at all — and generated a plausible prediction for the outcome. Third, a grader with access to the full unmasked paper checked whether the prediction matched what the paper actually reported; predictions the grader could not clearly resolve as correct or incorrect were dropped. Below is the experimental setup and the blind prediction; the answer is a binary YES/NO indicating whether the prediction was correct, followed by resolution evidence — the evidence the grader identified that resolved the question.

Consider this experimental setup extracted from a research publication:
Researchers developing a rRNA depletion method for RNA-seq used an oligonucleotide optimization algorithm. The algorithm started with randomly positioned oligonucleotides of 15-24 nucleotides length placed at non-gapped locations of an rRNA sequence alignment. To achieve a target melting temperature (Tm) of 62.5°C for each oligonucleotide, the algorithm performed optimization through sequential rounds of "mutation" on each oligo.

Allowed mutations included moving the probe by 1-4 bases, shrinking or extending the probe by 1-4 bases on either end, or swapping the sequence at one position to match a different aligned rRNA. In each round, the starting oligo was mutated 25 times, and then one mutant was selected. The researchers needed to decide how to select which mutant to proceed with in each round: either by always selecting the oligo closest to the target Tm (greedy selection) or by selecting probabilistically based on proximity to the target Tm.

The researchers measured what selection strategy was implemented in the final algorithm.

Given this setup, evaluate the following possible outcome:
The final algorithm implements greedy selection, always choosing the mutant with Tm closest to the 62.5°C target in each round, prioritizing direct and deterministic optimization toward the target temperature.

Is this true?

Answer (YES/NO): NO